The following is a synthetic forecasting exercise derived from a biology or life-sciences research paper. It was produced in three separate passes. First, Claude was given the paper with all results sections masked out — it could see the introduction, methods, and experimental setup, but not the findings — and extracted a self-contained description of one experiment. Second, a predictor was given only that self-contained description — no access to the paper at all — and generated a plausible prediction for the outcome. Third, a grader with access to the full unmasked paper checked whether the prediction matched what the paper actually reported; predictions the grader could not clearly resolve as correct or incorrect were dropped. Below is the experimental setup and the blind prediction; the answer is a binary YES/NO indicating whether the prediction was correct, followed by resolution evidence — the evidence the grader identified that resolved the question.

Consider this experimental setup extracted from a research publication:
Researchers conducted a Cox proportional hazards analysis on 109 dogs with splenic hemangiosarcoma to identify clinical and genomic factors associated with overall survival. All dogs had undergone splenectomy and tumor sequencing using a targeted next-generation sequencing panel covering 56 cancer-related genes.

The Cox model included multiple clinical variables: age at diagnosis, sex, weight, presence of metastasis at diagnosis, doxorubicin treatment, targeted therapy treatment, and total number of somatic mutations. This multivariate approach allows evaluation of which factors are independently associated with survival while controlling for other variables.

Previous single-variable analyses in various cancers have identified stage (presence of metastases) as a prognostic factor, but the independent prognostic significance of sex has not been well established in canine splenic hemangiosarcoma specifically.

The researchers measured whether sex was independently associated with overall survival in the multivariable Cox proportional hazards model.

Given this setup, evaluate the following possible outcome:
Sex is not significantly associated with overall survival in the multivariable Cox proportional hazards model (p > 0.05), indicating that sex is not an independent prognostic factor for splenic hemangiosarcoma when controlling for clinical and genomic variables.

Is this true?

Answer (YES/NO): YES